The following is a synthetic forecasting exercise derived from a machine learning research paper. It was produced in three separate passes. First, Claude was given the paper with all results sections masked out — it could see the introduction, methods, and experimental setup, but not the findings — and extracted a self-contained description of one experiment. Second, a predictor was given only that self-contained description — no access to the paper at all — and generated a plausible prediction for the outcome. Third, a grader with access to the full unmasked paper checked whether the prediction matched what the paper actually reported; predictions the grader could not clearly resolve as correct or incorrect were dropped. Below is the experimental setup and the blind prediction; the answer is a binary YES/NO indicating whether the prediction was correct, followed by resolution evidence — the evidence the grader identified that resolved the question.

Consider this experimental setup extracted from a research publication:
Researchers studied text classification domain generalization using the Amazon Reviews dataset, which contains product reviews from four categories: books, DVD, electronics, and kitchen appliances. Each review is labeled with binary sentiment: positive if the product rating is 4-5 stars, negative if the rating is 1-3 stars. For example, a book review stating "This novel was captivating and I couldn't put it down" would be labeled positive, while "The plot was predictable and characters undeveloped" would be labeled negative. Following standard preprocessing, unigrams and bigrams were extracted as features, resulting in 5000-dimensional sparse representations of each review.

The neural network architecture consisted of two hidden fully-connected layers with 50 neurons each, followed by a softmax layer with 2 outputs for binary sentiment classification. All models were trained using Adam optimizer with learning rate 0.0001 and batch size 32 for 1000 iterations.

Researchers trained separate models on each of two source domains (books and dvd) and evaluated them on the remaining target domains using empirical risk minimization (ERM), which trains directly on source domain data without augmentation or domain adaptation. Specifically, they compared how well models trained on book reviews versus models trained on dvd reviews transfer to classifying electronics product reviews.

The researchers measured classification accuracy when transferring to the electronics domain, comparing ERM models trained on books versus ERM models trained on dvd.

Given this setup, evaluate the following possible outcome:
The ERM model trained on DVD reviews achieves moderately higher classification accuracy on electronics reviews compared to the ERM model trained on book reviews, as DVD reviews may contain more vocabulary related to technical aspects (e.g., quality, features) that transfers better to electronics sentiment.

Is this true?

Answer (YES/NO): NO